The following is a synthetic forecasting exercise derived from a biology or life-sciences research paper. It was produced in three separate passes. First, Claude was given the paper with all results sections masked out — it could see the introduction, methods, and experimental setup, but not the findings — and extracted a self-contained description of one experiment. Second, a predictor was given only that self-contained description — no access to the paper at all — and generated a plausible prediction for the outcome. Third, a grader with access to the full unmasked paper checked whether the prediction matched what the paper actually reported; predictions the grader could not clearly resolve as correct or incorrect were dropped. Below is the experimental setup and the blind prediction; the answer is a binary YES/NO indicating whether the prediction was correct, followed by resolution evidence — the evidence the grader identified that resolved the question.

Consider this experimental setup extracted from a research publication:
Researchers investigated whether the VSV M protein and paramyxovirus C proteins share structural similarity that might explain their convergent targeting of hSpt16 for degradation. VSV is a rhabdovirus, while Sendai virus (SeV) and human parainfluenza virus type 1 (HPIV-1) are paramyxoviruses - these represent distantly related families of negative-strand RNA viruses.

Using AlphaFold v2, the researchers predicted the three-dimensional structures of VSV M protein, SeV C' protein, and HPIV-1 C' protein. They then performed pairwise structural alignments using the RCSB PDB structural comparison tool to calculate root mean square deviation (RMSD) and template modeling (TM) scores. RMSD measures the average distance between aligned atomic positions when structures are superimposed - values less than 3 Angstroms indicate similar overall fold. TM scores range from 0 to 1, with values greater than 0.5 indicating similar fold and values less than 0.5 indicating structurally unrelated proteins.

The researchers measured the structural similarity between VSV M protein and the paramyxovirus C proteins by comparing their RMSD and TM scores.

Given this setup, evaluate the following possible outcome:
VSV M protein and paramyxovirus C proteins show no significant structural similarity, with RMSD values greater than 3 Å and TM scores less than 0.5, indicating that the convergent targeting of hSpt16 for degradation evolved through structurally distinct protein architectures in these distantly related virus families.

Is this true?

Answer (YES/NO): YES